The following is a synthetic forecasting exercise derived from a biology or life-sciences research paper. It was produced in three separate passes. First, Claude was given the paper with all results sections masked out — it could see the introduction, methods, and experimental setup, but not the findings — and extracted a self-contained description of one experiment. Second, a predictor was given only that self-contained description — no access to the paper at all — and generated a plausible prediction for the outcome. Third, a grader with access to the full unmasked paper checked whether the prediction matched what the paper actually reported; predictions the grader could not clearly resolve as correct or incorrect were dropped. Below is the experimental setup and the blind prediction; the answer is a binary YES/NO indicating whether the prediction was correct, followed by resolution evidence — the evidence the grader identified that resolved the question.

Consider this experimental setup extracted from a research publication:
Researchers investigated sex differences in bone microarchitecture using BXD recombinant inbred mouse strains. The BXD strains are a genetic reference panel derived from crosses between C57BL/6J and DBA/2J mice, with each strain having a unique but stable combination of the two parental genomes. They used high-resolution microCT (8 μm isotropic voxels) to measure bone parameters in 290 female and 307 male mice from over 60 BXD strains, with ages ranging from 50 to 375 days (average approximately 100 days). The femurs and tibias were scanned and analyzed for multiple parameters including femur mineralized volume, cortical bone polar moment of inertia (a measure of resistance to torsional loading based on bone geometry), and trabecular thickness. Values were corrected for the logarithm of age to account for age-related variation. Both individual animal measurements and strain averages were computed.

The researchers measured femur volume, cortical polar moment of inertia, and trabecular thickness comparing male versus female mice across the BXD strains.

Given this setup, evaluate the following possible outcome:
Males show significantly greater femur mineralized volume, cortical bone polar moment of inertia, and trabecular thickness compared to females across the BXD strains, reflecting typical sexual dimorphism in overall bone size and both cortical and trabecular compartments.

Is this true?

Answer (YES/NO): YES